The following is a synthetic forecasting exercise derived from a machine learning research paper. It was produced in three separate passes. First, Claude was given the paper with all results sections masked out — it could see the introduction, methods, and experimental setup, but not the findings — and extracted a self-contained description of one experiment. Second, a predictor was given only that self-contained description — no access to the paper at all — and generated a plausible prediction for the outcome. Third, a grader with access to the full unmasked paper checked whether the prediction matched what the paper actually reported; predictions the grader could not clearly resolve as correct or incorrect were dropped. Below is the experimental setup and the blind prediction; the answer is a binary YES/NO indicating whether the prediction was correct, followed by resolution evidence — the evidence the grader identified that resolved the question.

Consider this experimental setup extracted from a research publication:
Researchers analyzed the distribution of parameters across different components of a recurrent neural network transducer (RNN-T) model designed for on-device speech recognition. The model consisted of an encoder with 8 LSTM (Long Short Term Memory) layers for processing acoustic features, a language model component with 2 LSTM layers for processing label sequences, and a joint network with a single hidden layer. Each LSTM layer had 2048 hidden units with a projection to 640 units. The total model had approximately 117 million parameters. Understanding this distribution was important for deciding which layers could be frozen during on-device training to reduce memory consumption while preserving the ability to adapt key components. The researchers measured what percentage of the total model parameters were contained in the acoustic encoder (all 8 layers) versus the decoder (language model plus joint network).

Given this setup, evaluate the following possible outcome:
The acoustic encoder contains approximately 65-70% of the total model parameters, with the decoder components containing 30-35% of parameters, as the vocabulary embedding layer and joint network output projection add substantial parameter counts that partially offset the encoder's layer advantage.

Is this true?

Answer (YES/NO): NO